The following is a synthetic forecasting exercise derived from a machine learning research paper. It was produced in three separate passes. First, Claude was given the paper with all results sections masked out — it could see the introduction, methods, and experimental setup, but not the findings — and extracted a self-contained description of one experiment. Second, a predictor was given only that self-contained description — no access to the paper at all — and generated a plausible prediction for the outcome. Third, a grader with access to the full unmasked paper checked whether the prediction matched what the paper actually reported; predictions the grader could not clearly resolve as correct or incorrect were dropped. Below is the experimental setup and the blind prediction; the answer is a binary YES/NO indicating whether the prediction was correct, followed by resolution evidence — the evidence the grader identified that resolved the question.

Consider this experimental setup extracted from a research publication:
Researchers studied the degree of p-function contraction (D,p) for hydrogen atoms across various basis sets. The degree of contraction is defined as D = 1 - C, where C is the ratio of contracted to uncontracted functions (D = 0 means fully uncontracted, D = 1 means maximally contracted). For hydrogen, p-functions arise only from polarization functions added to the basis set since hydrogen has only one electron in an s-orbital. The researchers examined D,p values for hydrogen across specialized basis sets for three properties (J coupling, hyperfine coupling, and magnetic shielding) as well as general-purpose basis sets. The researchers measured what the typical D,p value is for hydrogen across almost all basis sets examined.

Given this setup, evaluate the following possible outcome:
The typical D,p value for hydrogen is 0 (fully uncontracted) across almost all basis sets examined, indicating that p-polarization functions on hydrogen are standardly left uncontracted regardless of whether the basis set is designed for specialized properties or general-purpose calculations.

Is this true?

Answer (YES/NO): YES